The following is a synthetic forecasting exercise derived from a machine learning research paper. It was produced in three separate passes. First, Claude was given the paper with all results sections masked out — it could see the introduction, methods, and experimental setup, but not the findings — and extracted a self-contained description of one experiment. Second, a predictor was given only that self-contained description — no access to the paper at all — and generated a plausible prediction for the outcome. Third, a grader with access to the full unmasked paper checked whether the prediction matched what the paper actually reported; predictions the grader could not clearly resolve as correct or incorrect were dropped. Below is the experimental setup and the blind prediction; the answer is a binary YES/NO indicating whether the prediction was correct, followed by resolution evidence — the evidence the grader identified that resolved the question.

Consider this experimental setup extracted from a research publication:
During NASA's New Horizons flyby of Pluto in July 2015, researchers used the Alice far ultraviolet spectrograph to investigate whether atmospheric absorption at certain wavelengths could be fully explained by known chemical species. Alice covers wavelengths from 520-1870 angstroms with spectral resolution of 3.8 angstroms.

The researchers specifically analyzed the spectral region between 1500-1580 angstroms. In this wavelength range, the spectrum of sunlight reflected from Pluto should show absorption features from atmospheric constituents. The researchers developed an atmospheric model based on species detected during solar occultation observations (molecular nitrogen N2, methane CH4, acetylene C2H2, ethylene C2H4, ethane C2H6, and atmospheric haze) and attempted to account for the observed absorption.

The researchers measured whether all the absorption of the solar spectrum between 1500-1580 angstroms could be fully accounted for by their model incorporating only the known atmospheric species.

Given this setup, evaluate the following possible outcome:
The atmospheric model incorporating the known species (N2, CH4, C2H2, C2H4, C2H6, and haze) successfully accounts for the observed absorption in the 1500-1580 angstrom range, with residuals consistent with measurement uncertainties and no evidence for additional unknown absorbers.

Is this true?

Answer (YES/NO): NO